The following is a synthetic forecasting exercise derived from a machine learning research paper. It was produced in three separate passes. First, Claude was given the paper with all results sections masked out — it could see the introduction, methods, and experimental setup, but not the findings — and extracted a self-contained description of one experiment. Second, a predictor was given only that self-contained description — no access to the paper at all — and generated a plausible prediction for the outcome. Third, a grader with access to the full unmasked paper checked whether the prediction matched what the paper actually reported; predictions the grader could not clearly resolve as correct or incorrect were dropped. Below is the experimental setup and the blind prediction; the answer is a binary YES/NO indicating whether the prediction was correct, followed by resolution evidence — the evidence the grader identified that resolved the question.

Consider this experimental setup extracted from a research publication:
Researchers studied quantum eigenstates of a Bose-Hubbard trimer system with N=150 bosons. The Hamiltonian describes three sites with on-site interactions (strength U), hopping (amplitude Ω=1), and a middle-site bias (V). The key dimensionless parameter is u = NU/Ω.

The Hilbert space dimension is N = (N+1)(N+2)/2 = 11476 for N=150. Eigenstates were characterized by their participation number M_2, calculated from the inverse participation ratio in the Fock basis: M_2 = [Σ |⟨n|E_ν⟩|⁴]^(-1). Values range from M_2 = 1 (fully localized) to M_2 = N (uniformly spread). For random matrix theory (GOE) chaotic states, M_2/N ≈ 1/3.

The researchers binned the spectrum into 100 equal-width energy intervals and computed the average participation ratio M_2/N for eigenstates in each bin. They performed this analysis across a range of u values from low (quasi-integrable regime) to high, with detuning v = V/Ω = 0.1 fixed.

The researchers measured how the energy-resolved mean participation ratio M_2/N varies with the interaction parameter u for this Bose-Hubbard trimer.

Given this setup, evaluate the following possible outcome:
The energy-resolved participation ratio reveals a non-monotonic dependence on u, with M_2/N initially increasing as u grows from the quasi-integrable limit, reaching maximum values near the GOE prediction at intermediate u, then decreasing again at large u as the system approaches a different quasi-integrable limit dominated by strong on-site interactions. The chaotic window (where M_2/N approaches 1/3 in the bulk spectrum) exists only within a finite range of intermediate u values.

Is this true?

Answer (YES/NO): YES